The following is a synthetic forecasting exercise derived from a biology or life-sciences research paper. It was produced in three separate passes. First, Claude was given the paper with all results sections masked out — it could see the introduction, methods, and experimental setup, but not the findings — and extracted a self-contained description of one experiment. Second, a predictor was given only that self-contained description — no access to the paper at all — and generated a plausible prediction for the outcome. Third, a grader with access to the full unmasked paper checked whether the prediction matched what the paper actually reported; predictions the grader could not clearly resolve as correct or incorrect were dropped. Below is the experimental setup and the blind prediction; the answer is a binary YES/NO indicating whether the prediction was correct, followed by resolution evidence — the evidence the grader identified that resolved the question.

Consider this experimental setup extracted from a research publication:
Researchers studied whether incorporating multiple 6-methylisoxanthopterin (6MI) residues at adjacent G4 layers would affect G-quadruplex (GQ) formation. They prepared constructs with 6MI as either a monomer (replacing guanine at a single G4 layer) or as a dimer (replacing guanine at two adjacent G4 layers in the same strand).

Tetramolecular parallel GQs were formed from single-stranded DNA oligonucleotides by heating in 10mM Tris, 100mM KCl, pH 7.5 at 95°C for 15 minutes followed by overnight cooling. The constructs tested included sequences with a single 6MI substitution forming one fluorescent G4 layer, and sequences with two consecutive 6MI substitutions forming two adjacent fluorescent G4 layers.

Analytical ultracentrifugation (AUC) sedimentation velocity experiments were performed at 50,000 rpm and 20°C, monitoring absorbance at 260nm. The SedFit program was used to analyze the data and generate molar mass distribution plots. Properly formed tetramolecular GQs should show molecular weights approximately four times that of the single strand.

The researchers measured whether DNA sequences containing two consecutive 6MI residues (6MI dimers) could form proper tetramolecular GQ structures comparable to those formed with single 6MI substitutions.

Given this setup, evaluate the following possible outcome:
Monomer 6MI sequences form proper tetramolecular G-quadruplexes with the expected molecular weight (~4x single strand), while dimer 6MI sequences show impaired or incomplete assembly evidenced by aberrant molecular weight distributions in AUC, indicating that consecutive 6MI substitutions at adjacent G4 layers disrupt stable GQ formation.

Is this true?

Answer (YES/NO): NO